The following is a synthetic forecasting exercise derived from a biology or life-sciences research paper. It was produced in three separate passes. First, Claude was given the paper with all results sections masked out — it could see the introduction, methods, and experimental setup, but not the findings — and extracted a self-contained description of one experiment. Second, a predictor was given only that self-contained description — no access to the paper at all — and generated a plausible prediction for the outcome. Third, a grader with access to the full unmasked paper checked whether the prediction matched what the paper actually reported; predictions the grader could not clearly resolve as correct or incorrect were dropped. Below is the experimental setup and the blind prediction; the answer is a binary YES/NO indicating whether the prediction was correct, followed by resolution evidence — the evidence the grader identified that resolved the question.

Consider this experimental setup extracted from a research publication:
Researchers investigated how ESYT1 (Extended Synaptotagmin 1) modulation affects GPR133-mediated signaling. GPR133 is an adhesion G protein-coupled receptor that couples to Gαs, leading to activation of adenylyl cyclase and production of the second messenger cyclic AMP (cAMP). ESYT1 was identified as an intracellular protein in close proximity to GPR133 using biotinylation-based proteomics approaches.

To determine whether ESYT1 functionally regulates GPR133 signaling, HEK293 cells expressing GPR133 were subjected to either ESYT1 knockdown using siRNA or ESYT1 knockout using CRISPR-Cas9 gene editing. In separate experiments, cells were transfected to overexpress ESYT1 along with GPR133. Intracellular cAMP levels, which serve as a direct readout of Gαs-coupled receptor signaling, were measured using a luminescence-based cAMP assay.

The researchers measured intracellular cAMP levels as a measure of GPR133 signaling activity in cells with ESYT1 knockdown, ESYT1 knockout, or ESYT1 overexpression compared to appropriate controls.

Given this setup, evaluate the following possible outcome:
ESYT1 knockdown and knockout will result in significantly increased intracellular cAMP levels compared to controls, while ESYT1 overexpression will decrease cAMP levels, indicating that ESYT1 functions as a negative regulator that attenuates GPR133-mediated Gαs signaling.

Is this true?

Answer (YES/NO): YES